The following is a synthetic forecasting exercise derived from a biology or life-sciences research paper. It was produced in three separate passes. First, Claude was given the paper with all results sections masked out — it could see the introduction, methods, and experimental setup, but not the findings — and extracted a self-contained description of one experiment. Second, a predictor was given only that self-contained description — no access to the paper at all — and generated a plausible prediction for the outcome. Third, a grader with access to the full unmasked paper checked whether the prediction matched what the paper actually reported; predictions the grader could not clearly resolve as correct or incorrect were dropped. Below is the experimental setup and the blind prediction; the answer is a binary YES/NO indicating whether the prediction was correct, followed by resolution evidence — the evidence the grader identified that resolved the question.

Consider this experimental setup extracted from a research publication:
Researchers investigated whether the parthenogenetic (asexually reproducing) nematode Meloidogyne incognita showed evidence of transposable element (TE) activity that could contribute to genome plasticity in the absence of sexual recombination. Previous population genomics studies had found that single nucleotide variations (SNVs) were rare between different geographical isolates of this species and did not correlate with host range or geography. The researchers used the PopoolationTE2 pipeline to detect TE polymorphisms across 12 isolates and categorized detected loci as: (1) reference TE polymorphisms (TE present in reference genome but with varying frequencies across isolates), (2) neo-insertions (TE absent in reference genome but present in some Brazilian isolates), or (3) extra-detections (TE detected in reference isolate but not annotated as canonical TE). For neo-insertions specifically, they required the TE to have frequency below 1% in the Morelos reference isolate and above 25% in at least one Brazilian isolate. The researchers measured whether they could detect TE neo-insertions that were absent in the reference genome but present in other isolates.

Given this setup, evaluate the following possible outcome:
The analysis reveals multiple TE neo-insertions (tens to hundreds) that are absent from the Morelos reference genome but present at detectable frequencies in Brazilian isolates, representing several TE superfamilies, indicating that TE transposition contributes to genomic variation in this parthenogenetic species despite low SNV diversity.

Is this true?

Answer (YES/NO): YES